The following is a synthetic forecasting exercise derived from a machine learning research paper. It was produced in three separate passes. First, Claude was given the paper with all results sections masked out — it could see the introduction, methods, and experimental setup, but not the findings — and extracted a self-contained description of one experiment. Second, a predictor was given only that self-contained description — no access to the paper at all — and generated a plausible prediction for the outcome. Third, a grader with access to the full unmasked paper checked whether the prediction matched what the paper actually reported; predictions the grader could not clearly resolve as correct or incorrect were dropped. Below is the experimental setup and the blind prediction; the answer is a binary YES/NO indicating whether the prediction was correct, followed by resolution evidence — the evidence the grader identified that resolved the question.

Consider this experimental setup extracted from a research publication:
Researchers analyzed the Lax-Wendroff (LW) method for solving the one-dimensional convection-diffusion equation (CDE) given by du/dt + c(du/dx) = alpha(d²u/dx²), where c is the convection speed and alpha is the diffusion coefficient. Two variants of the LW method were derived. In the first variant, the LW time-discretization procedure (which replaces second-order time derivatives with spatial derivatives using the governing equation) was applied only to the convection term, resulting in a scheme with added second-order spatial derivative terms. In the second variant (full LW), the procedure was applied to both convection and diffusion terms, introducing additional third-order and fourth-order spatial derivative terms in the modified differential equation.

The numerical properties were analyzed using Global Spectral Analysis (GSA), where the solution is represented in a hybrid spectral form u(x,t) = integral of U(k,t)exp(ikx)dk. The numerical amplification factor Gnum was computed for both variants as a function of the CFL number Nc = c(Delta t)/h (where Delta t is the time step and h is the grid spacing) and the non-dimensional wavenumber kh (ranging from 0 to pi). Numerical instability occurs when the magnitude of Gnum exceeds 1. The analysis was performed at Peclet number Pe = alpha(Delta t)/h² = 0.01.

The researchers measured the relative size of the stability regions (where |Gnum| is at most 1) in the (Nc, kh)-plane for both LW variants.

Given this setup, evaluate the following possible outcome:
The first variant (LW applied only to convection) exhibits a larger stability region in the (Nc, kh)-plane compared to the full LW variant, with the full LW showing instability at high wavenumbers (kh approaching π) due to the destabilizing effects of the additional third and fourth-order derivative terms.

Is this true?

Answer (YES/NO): NO